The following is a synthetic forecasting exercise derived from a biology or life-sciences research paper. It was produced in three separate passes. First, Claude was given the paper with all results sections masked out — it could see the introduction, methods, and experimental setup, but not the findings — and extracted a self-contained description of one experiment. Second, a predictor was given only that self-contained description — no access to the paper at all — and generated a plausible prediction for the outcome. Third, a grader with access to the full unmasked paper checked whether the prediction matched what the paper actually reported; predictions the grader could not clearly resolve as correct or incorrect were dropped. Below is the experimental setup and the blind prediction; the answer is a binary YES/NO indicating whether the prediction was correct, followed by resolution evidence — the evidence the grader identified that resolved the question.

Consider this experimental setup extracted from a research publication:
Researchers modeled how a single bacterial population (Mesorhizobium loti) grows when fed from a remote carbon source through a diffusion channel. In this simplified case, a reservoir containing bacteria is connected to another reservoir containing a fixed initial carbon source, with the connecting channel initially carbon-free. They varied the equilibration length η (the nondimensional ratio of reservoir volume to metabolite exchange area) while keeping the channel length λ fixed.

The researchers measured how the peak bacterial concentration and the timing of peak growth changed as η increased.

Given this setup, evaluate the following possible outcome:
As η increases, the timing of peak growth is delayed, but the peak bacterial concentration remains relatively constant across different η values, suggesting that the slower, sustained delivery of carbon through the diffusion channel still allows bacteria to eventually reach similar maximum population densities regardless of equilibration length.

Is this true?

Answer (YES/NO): NO